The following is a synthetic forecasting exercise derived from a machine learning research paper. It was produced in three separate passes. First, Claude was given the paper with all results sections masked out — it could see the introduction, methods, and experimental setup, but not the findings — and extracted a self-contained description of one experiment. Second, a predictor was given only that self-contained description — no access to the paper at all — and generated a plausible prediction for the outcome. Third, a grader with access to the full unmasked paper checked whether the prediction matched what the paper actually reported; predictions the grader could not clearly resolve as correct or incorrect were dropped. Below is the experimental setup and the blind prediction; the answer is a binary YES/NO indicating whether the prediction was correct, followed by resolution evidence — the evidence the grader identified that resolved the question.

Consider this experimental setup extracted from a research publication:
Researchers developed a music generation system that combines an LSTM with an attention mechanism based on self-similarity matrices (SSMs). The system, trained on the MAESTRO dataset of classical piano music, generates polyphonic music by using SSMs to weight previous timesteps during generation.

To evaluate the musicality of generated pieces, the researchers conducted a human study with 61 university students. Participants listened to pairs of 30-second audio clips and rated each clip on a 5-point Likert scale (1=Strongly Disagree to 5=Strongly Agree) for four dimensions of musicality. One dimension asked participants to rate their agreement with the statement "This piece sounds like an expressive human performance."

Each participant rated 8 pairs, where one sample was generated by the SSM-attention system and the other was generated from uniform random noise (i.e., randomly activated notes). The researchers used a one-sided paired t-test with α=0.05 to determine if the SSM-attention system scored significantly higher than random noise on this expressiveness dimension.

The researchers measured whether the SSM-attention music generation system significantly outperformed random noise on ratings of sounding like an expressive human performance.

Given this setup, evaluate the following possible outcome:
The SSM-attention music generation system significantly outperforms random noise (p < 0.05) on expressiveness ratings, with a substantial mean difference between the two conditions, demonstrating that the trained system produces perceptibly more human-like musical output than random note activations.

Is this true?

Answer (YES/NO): NO